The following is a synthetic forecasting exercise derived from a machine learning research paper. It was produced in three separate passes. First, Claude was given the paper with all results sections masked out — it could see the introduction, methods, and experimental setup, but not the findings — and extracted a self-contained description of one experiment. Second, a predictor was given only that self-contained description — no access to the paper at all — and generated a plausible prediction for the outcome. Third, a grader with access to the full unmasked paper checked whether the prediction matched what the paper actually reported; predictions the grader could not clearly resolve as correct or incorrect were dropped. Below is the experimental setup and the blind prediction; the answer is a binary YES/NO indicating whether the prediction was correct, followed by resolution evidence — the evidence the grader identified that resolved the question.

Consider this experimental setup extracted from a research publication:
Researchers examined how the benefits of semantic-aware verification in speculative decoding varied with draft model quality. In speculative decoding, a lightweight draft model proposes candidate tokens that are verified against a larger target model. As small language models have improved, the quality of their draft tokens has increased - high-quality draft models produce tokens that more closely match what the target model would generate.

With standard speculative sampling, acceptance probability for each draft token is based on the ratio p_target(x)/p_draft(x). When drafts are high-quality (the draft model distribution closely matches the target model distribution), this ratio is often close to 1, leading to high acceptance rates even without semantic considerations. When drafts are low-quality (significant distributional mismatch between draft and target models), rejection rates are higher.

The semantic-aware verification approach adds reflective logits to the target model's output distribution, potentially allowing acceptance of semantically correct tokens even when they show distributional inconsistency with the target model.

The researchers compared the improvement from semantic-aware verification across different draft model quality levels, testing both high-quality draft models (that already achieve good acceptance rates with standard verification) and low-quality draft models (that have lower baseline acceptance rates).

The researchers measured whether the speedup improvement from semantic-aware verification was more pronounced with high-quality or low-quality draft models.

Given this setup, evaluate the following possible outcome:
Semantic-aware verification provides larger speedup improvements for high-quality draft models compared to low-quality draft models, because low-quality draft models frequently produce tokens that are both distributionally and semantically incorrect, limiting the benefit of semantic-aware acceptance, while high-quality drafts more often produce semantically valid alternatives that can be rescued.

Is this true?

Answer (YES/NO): YES